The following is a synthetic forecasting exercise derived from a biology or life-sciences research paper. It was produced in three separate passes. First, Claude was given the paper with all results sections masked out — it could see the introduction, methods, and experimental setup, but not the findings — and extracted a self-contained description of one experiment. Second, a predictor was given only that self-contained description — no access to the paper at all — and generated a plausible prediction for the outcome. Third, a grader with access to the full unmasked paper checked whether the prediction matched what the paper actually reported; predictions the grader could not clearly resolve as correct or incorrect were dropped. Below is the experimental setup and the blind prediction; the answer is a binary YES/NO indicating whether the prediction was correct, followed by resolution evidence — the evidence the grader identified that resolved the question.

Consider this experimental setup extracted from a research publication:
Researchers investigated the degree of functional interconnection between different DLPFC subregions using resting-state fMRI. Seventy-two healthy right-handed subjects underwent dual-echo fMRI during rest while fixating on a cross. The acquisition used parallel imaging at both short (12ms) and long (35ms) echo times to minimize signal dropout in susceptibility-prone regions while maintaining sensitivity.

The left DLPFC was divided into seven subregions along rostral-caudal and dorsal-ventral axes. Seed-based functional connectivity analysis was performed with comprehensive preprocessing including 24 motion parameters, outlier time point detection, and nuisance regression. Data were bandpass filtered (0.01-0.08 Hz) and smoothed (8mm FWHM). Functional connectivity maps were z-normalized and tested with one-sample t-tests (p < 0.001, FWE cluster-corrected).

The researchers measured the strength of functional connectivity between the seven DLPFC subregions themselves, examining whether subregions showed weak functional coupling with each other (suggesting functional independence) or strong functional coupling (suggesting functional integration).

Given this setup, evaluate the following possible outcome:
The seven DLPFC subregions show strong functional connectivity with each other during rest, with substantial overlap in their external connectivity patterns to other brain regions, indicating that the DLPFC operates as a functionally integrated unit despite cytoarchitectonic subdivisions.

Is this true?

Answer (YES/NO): NO